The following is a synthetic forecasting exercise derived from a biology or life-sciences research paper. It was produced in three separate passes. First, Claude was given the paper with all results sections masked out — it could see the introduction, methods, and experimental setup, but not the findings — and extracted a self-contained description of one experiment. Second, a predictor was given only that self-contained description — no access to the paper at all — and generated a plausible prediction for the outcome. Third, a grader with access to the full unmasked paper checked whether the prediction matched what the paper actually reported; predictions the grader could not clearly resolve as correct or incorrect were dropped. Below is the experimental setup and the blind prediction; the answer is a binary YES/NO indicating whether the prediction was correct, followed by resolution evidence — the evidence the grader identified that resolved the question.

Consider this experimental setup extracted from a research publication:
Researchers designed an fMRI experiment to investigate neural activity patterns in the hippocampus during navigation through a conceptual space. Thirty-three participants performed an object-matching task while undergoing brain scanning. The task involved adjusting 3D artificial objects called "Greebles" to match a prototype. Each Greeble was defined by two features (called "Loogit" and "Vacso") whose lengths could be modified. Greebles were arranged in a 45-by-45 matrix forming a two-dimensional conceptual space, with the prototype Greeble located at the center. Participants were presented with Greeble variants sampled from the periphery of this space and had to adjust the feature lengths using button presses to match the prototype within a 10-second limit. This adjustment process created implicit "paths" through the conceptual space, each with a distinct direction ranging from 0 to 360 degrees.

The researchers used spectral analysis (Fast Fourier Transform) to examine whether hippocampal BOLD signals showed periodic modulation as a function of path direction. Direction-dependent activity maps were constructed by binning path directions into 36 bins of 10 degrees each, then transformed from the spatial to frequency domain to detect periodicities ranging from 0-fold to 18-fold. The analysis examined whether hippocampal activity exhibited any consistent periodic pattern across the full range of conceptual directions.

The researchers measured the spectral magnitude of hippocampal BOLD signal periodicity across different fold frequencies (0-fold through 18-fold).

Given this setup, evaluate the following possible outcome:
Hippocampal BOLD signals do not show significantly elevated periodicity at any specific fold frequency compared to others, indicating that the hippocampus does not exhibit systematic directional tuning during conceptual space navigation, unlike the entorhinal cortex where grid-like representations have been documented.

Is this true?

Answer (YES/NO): NO